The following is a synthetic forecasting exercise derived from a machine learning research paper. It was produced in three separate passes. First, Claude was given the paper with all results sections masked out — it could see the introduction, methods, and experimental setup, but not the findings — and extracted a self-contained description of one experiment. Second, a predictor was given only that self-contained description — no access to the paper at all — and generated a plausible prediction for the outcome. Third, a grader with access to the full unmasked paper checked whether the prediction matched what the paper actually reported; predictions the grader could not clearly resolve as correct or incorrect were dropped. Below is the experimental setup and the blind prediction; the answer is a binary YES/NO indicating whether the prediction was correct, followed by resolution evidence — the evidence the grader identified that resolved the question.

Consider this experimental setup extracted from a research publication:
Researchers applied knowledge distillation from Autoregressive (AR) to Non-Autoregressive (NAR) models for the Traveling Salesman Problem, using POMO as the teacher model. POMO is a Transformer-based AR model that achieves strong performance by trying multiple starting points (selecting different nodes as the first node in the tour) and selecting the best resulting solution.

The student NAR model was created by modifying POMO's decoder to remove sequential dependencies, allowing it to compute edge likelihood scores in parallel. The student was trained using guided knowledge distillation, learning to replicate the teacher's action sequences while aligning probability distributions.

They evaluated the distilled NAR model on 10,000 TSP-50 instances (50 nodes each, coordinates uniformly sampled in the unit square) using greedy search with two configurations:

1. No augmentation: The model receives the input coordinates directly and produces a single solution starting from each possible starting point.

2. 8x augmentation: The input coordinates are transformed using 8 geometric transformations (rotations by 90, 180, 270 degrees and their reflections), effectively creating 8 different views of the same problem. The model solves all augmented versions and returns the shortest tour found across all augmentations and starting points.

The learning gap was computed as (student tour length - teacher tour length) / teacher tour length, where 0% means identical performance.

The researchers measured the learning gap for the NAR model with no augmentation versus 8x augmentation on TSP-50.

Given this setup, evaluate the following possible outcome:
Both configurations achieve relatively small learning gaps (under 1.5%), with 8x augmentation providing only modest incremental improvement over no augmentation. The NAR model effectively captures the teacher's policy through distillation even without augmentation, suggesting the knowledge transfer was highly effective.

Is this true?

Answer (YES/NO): YES